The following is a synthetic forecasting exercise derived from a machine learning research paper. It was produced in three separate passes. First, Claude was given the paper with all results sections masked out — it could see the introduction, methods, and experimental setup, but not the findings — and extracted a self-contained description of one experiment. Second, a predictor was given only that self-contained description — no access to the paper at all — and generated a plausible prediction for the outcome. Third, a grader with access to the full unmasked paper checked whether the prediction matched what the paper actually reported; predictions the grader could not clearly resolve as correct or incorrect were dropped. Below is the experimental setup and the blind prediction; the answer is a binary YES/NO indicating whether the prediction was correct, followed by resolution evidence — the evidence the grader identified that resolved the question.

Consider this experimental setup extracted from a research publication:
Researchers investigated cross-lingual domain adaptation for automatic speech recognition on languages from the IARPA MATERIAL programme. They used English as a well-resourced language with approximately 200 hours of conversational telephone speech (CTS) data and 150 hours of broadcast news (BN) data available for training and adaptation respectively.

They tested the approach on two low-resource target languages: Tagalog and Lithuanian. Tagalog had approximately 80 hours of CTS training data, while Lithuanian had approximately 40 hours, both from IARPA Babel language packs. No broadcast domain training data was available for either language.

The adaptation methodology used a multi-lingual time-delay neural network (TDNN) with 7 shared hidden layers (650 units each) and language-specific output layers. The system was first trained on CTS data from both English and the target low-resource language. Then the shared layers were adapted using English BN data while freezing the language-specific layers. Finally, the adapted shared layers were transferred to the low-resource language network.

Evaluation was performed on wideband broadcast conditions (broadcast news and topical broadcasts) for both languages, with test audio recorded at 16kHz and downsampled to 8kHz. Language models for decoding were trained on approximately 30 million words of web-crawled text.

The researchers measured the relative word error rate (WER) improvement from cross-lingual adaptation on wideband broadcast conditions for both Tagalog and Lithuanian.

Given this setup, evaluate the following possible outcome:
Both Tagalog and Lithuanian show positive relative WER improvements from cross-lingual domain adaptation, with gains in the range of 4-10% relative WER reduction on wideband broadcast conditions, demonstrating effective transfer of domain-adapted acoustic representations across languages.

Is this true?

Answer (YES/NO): NO